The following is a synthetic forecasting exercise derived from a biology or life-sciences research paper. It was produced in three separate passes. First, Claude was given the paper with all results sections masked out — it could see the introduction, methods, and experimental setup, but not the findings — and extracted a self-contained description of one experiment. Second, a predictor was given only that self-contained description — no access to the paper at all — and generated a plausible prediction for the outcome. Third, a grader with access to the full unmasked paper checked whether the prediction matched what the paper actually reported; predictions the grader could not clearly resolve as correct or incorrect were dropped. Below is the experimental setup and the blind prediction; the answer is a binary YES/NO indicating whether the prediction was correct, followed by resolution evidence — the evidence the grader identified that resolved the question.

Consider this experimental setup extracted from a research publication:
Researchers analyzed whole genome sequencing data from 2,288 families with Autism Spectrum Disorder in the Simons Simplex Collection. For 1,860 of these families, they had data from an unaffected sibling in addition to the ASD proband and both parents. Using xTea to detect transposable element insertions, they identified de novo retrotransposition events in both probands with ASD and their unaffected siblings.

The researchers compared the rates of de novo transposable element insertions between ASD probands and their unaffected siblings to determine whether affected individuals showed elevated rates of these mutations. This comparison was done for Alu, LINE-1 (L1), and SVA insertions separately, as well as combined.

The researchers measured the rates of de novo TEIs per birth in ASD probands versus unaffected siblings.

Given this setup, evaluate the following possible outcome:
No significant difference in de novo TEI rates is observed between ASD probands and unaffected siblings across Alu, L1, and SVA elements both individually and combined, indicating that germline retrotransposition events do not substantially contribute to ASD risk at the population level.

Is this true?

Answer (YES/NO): NO